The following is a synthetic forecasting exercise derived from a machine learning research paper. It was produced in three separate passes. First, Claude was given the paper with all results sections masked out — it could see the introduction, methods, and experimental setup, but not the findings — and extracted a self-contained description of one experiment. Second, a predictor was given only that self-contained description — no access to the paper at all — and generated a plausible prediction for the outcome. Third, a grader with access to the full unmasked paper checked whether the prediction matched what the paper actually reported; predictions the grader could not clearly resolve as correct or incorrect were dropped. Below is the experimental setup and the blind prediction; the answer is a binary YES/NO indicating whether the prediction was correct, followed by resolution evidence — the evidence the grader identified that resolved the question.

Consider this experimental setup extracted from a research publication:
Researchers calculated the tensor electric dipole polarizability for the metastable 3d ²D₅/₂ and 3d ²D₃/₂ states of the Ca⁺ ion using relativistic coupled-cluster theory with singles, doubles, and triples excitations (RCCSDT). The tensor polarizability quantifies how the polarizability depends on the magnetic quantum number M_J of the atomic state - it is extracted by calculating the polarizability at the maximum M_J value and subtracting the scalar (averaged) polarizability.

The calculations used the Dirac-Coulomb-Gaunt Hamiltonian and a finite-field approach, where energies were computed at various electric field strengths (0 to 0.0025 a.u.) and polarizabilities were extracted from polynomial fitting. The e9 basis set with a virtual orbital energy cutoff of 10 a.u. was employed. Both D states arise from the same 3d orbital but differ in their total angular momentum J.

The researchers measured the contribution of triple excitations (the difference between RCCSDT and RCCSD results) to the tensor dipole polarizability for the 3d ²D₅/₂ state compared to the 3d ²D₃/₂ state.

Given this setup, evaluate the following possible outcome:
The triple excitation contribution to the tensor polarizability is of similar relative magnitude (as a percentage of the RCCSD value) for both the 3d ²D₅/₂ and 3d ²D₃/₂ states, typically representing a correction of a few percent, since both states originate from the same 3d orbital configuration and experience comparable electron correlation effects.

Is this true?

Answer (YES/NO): NO